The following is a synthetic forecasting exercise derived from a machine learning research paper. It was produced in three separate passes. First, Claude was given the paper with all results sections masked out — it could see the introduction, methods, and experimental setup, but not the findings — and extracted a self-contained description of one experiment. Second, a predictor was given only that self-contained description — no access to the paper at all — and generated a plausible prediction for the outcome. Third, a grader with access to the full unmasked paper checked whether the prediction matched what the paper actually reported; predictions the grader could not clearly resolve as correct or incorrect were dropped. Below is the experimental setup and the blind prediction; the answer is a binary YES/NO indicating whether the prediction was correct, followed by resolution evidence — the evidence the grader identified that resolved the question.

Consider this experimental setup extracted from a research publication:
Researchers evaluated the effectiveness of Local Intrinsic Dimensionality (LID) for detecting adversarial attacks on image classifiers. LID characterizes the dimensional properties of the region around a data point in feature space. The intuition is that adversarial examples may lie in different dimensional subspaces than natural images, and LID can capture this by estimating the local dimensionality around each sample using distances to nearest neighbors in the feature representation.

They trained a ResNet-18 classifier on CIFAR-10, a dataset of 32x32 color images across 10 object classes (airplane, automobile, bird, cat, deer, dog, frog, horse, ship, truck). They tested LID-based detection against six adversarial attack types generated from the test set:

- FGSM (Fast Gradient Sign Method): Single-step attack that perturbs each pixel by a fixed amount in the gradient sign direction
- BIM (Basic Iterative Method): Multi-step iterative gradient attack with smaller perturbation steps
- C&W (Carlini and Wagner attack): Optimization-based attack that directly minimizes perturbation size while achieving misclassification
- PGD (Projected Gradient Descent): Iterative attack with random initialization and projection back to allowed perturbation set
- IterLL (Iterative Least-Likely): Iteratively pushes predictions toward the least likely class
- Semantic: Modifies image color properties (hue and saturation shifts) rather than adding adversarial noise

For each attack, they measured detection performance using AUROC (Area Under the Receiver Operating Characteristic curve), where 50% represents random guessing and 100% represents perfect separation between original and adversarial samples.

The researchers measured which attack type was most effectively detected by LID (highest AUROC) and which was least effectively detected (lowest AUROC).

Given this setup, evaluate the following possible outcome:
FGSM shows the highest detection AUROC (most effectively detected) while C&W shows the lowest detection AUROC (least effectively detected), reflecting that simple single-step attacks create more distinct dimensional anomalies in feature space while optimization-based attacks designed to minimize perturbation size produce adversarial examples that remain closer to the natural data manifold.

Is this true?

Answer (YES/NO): NO